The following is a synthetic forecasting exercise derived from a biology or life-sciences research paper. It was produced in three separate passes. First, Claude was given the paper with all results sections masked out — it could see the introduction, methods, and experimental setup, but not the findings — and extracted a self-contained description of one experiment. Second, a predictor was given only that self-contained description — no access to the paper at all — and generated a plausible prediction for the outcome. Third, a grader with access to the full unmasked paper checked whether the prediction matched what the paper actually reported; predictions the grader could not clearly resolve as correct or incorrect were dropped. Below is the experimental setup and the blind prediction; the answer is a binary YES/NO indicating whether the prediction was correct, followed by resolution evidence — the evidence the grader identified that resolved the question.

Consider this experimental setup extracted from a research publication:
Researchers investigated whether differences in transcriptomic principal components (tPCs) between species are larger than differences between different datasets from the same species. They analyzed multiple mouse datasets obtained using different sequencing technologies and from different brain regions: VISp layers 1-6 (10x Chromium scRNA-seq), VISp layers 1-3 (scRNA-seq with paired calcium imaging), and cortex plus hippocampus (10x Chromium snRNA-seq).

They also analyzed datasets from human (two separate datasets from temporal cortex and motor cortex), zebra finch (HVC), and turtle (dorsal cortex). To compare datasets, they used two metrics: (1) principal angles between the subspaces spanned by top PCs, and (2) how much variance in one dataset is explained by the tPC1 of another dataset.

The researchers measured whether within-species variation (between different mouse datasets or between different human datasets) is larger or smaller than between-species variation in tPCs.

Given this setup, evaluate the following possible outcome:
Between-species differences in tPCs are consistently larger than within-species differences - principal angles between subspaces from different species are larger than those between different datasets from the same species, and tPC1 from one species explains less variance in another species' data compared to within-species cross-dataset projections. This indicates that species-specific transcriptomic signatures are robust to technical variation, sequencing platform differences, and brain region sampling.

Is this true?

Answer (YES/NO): YES